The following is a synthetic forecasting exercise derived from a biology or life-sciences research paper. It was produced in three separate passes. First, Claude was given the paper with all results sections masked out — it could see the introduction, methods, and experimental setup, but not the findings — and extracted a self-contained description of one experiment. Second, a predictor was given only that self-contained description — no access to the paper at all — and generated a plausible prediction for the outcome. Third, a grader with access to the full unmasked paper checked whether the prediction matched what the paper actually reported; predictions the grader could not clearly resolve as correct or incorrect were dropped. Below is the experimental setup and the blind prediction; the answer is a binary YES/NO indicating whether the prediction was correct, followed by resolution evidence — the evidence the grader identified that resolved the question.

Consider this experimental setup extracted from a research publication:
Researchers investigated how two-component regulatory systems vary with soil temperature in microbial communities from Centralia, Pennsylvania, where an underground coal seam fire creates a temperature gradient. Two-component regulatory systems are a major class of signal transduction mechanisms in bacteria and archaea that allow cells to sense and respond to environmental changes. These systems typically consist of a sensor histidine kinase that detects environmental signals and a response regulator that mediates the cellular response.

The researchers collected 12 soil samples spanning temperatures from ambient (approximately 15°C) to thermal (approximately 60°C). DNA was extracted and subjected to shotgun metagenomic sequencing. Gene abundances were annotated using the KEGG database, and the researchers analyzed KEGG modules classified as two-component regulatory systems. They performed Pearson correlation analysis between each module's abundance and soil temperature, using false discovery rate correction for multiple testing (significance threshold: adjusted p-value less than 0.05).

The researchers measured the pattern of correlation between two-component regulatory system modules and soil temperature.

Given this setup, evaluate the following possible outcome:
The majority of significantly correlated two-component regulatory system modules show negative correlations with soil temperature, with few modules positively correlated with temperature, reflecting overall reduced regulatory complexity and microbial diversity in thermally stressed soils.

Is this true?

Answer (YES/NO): NO